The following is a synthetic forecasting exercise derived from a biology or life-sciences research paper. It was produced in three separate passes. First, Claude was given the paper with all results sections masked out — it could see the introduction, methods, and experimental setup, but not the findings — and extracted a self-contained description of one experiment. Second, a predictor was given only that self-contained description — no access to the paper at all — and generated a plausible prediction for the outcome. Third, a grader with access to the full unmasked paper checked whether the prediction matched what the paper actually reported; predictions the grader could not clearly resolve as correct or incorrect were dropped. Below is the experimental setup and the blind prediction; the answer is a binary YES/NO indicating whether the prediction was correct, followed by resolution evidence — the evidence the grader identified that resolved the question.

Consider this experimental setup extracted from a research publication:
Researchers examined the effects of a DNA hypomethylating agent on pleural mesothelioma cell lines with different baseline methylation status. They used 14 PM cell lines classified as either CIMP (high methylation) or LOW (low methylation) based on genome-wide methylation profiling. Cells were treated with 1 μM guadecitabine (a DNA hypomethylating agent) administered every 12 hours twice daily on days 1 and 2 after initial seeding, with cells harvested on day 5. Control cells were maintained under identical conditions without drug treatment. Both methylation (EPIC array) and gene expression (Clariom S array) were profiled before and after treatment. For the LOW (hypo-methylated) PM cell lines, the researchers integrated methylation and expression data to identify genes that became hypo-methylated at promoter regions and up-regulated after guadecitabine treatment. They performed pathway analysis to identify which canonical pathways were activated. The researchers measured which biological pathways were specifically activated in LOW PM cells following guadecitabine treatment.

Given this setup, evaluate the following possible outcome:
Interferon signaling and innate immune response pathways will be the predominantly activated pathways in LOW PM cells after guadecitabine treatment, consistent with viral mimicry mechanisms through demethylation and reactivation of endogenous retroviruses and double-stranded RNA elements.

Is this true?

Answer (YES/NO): NO